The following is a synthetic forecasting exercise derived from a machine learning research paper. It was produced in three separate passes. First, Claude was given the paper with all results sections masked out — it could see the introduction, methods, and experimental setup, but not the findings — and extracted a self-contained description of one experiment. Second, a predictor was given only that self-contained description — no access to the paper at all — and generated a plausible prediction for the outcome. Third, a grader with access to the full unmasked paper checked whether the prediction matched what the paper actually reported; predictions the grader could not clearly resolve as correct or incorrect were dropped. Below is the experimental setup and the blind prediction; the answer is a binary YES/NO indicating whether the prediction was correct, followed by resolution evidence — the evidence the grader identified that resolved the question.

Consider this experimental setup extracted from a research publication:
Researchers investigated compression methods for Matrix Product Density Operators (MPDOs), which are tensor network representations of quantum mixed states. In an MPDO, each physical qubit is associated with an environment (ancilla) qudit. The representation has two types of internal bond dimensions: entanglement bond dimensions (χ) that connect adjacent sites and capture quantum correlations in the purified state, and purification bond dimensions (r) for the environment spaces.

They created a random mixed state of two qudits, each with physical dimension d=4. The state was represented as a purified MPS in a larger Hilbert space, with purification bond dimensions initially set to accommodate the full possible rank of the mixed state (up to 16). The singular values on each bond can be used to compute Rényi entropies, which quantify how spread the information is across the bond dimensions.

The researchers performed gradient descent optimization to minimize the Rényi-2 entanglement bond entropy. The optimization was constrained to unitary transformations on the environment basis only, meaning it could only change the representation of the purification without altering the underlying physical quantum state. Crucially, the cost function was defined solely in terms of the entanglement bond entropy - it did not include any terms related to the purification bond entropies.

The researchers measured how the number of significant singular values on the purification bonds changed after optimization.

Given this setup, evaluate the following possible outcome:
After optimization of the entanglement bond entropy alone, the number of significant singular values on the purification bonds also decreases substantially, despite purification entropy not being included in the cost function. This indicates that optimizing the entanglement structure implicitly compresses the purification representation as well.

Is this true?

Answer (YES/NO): YES